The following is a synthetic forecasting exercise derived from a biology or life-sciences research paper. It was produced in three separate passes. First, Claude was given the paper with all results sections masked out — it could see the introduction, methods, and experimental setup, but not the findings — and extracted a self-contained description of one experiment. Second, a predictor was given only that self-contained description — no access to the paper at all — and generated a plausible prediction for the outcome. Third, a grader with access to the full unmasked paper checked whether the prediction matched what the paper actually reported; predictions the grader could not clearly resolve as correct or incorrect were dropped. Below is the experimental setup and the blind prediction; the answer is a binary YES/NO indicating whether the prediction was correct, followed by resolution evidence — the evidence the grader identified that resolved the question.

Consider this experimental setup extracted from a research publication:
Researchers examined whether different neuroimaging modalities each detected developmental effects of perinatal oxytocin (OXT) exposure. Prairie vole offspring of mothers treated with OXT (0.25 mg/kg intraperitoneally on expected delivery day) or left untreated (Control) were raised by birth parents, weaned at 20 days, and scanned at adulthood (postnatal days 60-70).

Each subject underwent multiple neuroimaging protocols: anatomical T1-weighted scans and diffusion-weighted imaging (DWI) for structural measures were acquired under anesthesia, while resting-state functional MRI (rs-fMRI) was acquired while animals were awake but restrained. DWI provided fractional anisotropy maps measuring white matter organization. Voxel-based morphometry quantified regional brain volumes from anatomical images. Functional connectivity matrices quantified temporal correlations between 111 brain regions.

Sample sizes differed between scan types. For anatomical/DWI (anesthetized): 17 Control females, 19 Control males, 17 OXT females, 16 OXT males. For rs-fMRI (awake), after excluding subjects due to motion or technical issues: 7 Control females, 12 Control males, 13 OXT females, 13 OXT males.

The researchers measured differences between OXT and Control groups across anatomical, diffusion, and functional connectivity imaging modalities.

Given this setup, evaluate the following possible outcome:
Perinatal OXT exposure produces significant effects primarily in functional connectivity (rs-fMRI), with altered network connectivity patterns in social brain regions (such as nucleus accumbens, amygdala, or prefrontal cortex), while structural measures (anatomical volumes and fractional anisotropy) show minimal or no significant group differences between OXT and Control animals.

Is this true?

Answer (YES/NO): NO